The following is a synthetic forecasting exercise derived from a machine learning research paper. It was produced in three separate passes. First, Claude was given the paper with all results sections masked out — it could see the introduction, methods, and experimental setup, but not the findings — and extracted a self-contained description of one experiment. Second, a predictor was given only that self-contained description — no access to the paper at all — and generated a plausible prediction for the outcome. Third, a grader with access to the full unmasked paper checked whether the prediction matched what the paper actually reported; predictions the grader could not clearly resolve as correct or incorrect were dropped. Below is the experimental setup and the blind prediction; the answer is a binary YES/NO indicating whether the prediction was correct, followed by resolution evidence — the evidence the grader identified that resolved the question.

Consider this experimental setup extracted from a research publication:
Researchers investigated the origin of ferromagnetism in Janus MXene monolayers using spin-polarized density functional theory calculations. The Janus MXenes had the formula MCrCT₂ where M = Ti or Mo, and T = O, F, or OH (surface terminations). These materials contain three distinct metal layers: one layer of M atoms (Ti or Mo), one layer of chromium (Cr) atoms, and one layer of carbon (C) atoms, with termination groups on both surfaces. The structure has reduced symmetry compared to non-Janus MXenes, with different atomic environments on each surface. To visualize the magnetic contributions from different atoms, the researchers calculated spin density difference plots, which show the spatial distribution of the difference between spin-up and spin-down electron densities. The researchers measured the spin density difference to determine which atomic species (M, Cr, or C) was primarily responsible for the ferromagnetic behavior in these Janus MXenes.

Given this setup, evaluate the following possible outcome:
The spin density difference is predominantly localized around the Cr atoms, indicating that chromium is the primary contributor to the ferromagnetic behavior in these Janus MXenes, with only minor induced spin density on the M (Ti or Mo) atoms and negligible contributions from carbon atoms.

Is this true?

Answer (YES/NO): YES